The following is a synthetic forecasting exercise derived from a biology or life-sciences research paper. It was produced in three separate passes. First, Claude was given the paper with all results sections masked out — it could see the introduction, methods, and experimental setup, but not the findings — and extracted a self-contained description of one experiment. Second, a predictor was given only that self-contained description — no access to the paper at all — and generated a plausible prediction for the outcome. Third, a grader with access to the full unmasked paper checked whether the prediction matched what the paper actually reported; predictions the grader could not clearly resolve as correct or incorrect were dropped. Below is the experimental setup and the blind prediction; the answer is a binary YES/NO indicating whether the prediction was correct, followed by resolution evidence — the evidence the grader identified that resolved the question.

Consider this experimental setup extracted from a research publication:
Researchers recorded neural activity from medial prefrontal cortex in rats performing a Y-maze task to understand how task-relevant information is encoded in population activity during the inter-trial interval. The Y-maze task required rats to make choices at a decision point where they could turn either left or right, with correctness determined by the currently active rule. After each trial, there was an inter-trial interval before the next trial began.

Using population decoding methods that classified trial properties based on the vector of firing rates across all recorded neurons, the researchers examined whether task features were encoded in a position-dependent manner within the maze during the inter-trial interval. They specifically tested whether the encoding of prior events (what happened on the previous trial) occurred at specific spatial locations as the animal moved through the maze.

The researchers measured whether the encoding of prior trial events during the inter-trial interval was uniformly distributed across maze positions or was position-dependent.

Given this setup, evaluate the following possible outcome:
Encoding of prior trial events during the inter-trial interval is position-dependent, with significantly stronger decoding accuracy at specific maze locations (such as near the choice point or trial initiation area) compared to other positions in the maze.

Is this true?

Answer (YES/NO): YES